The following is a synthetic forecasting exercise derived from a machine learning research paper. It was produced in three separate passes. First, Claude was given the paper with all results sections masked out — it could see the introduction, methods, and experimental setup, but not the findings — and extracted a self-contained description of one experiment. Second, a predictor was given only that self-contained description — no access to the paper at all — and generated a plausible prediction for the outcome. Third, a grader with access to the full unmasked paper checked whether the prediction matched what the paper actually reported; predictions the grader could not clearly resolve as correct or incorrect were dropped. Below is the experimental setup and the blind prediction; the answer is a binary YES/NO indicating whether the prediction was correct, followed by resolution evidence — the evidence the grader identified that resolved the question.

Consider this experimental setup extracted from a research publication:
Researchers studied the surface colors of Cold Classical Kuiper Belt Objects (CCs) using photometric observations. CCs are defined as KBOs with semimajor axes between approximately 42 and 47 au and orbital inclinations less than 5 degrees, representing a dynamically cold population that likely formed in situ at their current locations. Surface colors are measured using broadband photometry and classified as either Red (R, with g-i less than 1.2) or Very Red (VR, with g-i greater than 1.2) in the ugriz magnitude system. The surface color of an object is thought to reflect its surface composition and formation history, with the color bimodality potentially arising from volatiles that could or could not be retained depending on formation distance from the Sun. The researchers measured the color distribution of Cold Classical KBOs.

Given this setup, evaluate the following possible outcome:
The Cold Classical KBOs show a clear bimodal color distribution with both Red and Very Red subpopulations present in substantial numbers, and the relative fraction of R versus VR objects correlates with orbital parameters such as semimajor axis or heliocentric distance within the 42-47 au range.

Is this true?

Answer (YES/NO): NO